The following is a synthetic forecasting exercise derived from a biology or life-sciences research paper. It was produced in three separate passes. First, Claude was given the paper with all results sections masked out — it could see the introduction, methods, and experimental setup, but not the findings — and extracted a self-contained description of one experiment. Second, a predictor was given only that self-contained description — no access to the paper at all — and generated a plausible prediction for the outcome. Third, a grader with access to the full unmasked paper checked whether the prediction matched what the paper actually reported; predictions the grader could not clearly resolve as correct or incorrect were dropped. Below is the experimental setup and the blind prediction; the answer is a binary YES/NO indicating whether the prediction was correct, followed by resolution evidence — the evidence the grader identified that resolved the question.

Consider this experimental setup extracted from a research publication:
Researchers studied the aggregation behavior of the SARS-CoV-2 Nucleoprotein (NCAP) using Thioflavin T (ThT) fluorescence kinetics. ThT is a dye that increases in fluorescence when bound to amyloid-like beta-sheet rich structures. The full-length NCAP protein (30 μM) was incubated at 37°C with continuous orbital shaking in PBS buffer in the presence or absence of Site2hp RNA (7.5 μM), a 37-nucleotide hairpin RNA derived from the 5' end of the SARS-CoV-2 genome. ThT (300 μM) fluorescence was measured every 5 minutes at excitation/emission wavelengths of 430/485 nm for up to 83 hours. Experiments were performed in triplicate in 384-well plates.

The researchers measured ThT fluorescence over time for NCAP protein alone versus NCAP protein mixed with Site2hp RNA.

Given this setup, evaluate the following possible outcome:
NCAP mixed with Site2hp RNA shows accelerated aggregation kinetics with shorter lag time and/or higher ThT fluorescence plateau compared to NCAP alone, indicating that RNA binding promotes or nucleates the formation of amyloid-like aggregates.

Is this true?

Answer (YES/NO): YES